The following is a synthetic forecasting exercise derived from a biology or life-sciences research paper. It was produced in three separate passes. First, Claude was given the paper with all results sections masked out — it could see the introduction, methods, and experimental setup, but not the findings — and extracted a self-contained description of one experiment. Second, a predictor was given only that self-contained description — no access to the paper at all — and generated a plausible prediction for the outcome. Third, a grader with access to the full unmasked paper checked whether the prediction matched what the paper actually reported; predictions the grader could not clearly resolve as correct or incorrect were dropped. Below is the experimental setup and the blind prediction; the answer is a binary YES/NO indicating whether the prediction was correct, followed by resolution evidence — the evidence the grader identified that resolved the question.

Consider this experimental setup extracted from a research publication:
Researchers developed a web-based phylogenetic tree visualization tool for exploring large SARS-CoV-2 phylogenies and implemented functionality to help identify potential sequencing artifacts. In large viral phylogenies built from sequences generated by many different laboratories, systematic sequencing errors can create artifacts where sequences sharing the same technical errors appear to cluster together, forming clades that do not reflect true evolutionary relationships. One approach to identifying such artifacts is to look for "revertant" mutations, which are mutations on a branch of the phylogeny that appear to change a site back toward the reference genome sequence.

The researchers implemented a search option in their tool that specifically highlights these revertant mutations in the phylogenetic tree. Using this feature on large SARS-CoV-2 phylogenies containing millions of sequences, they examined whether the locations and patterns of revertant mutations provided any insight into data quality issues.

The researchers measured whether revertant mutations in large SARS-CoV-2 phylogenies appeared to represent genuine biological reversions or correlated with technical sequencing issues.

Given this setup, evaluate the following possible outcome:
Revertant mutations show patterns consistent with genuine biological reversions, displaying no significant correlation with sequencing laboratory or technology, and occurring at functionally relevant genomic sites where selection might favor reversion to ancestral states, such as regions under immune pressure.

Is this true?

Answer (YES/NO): NO